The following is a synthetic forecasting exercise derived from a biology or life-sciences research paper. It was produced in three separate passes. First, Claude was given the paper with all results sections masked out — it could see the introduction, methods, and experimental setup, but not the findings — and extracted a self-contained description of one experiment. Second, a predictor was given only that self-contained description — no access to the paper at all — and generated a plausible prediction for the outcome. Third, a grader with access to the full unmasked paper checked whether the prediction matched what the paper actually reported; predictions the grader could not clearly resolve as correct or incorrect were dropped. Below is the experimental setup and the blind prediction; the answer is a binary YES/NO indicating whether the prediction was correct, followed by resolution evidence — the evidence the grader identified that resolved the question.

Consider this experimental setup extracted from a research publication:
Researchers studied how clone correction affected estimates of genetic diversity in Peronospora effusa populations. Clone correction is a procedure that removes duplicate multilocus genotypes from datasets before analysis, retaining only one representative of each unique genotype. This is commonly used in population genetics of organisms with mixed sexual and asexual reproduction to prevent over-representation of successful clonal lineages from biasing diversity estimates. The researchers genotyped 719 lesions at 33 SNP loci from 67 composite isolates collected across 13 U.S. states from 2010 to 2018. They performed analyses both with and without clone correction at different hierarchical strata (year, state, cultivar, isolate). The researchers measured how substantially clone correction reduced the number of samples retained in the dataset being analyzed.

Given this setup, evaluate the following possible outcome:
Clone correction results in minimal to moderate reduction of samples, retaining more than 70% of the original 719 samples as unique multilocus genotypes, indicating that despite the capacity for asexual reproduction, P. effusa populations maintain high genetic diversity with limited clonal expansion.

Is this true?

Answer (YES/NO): NO